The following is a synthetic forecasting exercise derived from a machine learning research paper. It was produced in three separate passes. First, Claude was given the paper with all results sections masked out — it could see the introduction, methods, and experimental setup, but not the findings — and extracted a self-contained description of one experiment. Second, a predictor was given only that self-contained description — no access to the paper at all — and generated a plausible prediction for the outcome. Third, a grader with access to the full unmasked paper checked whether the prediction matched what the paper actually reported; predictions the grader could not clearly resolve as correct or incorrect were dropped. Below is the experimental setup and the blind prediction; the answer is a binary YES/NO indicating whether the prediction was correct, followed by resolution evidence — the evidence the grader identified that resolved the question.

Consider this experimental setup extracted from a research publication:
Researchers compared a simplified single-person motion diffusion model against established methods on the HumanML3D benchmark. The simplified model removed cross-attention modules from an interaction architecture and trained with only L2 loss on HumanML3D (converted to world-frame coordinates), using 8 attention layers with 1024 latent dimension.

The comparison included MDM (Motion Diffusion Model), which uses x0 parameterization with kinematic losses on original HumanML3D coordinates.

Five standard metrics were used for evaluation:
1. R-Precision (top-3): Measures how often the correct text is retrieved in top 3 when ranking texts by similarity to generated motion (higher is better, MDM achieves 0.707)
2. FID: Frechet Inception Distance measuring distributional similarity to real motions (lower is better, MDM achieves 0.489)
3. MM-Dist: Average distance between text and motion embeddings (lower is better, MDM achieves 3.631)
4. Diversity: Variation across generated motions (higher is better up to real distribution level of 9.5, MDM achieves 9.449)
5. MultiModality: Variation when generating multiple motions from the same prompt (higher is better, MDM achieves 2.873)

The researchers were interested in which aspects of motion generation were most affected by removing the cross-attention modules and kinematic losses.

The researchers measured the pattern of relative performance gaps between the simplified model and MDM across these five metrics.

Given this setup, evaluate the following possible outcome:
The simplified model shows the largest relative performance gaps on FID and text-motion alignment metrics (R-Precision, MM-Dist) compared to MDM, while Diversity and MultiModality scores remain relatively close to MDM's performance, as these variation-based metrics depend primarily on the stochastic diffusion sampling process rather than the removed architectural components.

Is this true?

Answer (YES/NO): NO